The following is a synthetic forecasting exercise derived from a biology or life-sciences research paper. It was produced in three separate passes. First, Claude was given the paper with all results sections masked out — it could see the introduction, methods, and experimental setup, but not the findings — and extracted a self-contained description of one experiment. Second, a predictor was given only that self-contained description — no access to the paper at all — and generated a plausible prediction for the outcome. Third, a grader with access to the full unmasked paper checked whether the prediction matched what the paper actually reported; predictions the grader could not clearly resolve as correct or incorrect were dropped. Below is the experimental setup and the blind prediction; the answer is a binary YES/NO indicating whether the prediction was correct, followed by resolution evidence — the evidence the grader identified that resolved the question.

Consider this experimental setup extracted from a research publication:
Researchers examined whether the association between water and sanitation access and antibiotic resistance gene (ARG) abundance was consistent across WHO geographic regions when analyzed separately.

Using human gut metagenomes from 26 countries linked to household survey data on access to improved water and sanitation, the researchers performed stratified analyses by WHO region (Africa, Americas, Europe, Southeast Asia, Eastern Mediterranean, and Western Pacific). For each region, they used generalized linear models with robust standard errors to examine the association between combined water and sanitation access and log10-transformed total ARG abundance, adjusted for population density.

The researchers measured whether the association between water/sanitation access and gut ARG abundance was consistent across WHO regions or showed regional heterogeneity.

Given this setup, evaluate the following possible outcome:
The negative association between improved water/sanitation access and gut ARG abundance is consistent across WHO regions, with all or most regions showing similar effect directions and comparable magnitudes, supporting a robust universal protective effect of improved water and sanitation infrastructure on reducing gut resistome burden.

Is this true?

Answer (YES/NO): NO